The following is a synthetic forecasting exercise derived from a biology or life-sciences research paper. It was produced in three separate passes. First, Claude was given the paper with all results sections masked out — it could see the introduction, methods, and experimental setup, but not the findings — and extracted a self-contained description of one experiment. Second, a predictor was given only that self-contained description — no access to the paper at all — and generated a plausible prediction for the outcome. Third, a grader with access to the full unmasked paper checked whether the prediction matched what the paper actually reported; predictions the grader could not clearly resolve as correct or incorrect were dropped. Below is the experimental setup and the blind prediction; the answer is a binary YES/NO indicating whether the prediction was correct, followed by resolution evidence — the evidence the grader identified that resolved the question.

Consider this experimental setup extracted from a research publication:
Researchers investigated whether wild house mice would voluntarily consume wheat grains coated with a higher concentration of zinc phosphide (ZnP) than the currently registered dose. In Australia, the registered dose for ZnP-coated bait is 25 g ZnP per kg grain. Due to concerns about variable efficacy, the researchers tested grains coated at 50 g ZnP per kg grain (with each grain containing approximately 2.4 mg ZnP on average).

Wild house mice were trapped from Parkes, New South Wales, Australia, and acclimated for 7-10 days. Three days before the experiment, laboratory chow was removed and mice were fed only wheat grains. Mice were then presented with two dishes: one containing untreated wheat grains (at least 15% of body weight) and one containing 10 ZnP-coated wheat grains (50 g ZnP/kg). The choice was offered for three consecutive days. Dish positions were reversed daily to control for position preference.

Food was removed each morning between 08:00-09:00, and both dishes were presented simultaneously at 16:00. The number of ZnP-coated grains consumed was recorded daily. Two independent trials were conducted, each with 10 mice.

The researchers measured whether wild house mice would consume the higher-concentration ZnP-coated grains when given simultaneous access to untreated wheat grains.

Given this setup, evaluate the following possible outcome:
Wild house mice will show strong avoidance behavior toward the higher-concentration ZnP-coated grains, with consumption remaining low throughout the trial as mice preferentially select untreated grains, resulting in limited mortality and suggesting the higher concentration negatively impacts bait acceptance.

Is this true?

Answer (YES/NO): NO